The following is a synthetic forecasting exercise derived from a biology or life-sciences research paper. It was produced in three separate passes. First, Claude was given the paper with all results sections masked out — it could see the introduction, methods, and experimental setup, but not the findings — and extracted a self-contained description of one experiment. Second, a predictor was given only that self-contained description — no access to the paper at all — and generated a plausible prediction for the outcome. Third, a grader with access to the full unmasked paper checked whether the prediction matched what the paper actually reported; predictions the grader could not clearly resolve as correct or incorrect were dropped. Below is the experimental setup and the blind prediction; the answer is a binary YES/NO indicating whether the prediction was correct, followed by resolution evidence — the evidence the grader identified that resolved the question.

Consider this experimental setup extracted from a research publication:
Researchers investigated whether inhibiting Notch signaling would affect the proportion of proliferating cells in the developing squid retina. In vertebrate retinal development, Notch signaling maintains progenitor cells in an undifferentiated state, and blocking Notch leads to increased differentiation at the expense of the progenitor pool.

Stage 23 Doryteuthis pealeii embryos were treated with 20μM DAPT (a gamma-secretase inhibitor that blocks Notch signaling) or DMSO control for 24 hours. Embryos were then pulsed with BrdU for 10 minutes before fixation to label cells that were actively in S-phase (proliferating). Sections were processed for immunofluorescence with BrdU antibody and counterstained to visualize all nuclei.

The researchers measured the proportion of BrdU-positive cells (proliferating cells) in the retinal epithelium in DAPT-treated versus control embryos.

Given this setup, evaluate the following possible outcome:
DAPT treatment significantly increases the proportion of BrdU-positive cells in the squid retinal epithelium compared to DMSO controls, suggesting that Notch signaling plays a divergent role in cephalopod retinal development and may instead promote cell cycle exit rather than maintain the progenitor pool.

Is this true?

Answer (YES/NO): NO